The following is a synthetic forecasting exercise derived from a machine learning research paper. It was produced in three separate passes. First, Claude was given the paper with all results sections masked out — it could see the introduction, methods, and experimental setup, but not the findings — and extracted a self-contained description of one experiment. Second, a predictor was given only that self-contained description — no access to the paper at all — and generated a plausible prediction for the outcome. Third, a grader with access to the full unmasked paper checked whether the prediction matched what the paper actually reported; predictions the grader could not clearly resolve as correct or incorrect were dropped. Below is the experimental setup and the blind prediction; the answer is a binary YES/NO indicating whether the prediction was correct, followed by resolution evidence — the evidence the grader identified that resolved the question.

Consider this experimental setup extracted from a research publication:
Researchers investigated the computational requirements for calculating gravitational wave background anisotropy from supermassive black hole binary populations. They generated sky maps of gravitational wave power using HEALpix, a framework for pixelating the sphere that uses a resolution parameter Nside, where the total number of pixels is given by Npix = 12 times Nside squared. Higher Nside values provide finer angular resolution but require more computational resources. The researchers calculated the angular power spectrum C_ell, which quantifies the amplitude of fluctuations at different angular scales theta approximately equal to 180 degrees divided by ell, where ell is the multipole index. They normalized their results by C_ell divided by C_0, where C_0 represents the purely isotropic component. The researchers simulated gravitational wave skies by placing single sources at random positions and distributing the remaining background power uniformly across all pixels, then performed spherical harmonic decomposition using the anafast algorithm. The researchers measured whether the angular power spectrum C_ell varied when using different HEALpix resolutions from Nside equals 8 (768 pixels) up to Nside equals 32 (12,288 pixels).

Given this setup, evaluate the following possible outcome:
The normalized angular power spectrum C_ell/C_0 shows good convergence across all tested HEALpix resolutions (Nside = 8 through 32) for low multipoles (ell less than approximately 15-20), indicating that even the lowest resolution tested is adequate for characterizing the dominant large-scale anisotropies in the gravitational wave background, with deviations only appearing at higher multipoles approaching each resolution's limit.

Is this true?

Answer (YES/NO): NO